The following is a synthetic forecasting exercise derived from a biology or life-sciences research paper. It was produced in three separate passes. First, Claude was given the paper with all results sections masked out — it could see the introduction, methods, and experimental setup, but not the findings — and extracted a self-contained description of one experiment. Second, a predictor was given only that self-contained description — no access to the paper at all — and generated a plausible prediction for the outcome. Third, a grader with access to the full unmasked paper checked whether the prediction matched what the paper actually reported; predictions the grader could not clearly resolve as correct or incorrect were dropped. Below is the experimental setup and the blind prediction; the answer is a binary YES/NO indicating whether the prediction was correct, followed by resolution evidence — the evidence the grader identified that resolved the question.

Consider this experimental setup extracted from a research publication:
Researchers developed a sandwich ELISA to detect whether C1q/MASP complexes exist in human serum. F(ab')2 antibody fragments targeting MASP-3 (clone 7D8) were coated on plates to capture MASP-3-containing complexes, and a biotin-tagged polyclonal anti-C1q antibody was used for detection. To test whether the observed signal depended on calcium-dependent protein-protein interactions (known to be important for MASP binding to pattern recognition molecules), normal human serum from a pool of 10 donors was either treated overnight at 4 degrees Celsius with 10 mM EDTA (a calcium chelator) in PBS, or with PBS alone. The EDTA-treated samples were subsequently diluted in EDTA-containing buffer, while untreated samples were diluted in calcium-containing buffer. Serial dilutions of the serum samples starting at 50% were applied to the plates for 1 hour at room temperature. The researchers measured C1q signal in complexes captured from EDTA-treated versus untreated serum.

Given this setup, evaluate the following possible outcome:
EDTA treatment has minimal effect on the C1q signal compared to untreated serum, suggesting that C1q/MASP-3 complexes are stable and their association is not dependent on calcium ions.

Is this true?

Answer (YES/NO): NO